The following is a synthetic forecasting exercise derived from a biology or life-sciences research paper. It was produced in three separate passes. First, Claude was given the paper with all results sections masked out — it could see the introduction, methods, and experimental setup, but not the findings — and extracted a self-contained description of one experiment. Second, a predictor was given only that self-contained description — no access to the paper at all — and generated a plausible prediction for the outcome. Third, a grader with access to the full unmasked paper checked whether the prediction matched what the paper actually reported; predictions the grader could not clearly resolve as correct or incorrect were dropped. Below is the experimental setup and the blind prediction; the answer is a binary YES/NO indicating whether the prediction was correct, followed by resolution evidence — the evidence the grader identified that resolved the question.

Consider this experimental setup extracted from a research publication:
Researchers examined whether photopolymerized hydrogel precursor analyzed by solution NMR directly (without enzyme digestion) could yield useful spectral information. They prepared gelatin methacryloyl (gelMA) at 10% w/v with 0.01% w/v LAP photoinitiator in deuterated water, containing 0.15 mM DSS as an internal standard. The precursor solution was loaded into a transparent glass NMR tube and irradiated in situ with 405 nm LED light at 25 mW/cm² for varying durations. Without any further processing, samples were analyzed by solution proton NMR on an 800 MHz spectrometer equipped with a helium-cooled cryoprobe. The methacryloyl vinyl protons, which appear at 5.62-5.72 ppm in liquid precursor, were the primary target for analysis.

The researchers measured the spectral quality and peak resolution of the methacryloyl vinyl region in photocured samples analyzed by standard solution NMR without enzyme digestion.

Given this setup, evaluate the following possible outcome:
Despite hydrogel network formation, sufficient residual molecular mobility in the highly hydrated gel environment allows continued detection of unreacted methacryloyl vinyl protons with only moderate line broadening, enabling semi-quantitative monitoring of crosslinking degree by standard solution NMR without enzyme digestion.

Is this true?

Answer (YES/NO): NO